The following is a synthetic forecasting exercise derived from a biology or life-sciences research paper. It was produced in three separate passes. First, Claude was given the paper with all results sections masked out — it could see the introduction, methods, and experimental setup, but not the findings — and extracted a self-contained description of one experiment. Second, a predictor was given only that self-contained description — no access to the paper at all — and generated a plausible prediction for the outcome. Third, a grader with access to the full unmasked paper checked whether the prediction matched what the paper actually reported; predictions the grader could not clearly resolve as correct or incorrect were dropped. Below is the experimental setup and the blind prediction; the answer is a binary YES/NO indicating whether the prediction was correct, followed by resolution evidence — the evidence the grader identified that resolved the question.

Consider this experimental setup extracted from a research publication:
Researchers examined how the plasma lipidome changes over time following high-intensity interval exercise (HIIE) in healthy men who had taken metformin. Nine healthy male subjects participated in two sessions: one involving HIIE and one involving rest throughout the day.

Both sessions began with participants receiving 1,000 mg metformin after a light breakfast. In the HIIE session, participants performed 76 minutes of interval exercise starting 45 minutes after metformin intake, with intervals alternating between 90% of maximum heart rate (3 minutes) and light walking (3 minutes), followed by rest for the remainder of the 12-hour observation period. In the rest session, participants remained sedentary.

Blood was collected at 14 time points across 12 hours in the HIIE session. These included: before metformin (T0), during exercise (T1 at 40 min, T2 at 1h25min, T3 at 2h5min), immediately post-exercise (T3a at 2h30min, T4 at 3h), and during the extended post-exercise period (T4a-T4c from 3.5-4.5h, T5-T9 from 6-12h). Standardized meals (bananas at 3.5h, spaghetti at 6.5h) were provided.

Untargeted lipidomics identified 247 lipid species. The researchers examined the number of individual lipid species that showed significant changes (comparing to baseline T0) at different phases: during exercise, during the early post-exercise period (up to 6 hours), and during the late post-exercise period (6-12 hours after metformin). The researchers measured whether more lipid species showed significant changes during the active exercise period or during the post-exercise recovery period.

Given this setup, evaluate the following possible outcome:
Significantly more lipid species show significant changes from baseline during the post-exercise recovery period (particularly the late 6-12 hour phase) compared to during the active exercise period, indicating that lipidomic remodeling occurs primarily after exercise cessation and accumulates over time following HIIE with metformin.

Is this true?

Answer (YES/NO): NO